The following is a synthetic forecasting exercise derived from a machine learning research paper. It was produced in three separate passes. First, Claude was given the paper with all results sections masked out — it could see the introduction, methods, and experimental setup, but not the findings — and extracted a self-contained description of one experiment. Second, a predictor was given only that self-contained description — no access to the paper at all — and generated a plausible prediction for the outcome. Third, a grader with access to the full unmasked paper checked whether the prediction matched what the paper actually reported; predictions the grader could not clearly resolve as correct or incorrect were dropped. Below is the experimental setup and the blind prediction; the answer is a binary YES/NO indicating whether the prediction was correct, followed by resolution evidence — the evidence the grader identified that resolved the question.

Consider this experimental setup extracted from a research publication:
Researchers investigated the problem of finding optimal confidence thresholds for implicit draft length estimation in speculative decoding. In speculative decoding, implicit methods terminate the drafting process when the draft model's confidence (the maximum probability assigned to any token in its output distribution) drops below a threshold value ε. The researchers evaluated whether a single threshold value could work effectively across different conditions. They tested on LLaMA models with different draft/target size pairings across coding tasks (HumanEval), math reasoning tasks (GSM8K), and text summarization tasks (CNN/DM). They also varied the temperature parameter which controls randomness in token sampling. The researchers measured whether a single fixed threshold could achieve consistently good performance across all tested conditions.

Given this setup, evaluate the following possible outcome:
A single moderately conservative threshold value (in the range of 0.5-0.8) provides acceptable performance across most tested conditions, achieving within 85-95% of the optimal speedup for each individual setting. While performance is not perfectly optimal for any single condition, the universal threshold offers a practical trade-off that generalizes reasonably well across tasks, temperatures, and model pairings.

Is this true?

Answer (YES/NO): NO